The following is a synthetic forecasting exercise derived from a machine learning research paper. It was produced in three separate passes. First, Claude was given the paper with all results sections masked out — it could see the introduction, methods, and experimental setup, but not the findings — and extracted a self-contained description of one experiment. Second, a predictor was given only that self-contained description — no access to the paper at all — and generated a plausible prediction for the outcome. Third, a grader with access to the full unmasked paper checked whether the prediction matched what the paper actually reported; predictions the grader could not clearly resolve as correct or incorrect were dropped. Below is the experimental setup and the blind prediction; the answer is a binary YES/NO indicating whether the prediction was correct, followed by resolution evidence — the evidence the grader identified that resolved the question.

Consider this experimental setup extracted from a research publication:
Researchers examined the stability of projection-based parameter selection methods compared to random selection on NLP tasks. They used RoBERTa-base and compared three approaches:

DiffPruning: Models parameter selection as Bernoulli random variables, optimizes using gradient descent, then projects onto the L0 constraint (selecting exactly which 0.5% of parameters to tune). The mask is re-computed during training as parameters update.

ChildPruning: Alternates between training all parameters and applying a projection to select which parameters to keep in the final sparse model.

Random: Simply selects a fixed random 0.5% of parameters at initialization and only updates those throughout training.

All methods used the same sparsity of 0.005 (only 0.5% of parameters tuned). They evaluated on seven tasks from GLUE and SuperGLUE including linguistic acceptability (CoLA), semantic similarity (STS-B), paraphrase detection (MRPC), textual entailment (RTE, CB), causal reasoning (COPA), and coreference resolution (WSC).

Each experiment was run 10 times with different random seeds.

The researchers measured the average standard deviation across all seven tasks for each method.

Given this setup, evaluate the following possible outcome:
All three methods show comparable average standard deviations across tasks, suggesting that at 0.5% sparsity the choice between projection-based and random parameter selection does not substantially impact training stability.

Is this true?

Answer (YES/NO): NO